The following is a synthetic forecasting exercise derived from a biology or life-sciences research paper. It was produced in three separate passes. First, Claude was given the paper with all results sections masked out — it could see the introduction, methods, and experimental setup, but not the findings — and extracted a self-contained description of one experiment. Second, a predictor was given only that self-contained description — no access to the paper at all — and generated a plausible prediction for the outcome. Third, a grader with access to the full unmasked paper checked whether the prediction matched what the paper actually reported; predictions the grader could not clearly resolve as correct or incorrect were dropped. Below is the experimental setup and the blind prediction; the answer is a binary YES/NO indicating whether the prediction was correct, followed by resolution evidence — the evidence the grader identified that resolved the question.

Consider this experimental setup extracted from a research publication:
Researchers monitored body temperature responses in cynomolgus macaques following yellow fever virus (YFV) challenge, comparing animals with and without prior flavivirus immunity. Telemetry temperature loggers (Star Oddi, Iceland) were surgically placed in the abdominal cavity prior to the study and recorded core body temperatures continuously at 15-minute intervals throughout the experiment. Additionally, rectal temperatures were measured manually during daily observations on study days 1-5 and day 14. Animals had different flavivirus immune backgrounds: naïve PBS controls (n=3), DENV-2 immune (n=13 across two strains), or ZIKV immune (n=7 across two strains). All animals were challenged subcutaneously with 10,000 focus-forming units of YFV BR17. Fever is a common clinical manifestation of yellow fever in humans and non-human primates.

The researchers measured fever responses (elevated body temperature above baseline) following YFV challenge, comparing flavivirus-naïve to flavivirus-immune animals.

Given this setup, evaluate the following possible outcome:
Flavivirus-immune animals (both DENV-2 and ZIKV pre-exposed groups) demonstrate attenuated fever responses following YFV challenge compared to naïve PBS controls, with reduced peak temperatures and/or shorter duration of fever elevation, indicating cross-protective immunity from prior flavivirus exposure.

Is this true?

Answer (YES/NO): NO